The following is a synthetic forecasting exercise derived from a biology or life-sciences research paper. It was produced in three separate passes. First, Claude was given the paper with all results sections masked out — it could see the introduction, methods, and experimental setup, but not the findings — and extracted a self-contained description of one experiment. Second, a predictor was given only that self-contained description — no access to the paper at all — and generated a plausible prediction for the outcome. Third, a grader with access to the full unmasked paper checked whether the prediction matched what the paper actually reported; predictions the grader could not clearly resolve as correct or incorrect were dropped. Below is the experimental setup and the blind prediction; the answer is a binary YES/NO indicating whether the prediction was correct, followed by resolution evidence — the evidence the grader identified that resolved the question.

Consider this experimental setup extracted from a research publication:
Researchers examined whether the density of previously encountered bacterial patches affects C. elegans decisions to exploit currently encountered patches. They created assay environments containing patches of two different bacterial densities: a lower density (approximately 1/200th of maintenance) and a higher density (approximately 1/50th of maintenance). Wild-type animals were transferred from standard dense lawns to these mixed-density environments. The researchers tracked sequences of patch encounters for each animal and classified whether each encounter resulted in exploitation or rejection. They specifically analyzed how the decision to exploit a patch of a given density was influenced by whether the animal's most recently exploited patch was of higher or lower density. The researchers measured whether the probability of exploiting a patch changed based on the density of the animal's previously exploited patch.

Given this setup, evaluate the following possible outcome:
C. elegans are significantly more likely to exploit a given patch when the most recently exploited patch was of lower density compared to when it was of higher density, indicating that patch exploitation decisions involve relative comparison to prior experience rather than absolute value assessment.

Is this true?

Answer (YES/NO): YES